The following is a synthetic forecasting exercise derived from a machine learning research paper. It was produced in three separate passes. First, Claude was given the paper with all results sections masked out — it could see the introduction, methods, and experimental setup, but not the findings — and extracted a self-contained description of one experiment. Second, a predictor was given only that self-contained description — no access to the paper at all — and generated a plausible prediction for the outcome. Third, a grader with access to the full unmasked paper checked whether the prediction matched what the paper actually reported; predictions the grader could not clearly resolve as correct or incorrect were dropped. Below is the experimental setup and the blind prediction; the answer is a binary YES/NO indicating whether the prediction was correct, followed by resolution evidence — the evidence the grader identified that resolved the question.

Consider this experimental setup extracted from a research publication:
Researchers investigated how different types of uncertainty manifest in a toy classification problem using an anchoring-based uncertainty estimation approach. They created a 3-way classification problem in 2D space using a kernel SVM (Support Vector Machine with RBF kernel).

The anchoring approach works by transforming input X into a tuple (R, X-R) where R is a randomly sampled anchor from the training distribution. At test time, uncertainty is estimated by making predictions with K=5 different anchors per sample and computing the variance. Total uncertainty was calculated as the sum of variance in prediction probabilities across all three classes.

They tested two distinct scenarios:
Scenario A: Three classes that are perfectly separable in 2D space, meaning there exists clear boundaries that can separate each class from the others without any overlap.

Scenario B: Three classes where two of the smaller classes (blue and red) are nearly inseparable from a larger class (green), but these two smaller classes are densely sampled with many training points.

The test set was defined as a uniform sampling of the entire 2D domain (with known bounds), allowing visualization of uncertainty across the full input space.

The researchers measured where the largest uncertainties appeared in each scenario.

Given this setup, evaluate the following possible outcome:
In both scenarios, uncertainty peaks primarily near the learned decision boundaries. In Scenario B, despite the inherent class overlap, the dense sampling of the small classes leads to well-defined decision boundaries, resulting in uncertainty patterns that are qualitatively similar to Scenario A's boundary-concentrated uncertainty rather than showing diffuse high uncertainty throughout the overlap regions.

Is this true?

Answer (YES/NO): NO